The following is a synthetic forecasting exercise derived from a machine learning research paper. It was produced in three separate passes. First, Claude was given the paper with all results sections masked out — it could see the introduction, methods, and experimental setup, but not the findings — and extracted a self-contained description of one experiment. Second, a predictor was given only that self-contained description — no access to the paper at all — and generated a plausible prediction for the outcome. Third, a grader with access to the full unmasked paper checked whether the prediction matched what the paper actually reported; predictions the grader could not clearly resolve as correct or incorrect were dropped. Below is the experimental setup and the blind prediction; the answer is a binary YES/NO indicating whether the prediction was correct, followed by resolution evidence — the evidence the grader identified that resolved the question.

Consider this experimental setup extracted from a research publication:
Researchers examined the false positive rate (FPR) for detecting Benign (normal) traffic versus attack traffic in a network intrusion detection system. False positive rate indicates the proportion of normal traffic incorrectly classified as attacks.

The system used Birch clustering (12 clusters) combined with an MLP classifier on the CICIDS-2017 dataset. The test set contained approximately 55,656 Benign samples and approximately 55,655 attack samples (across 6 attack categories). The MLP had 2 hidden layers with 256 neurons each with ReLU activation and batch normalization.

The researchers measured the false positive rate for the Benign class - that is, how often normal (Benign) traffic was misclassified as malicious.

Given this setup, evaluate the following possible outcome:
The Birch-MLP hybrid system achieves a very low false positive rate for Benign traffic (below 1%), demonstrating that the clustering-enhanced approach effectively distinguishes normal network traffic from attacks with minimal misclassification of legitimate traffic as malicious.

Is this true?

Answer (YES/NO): YES